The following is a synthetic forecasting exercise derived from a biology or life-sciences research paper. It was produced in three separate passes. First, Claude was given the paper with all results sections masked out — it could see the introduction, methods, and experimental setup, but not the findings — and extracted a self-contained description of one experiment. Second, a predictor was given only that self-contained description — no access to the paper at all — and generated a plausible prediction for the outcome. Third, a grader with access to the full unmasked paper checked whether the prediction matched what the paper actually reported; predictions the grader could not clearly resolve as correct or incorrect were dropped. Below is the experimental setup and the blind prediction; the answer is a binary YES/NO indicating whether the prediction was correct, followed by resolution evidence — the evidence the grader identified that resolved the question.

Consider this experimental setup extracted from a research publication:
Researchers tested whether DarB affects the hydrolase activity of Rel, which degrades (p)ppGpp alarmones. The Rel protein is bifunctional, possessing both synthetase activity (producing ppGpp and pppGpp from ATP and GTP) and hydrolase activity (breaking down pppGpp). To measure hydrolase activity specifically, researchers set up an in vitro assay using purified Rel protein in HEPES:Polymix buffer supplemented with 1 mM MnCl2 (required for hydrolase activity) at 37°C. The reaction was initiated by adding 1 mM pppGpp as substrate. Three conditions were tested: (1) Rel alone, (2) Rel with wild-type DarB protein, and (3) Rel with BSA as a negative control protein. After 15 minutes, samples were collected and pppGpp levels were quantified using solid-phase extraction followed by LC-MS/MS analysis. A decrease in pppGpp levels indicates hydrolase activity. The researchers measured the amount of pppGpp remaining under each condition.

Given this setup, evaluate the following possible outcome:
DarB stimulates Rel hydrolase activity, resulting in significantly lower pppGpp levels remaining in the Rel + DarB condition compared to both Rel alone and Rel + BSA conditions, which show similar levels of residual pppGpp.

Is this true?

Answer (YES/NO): NO